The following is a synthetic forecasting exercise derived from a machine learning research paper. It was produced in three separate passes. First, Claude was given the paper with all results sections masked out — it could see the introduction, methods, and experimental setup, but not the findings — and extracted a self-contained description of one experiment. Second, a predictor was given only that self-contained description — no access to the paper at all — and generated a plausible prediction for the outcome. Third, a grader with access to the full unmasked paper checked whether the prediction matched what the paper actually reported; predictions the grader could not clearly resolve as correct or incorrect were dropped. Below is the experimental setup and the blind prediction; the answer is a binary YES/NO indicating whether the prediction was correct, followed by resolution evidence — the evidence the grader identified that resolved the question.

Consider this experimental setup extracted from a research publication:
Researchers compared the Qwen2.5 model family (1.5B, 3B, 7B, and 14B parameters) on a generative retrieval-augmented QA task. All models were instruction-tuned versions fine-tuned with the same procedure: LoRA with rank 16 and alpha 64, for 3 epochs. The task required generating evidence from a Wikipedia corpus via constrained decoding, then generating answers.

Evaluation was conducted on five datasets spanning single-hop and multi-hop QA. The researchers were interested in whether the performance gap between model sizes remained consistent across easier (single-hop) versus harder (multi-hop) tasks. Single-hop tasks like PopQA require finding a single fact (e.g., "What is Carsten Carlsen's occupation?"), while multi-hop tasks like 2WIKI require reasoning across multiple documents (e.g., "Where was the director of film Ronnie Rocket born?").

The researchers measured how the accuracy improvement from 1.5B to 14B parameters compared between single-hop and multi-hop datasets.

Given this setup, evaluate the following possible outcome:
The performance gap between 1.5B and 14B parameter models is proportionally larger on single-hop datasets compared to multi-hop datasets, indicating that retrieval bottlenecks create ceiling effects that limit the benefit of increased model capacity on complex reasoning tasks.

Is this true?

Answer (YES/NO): YES